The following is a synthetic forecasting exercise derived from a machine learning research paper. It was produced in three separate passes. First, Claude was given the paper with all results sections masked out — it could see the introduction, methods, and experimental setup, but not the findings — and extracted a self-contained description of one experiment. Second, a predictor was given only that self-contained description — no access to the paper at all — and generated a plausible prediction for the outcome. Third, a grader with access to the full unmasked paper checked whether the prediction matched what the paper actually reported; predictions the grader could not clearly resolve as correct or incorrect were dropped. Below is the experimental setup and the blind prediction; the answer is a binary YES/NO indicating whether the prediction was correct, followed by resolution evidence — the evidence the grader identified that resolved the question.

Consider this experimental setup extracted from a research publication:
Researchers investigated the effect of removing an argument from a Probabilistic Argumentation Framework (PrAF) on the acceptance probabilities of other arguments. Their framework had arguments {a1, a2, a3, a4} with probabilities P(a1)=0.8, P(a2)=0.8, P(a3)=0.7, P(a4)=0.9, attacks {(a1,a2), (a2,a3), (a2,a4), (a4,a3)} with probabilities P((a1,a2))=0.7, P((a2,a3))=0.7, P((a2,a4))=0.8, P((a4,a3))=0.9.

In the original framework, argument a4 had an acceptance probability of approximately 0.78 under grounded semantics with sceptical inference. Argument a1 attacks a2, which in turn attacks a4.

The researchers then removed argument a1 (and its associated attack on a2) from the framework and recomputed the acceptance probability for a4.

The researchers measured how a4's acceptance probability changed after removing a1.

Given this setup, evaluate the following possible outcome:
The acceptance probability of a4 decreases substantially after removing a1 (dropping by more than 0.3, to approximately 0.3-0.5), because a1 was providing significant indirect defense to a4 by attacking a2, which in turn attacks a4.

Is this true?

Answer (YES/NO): YES